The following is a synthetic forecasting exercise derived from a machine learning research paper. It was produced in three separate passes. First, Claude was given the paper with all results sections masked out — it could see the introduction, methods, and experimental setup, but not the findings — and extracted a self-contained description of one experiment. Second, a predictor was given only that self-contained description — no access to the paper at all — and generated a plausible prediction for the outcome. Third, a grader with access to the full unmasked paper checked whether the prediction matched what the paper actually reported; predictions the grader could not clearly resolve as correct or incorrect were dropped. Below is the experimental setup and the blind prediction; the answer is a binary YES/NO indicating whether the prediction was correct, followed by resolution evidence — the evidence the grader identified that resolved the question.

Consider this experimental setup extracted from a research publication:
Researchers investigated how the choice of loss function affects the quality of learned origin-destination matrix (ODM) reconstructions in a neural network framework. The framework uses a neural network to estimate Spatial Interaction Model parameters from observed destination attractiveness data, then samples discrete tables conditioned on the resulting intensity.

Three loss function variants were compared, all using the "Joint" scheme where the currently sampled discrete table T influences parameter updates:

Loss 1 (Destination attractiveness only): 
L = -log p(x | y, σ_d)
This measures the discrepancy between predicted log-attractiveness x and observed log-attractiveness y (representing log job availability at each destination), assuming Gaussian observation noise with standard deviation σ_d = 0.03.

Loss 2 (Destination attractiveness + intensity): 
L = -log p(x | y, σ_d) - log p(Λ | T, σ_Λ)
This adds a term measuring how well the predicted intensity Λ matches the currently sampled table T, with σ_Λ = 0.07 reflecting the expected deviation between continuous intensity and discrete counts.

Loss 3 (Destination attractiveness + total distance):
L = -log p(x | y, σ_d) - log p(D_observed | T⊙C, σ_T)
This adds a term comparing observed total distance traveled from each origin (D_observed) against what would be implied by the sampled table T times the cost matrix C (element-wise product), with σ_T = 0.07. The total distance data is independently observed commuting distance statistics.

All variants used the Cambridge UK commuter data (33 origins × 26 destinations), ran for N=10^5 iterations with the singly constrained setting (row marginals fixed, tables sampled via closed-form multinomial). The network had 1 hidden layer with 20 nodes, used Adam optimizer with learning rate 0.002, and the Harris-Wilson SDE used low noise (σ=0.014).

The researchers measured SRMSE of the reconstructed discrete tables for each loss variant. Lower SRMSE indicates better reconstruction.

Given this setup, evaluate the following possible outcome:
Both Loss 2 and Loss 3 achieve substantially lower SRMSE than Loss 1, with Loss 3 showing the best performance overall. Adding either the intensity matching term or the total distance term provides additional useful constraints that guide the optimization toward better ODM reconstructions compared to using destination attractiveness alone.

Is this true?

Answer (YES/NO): NO